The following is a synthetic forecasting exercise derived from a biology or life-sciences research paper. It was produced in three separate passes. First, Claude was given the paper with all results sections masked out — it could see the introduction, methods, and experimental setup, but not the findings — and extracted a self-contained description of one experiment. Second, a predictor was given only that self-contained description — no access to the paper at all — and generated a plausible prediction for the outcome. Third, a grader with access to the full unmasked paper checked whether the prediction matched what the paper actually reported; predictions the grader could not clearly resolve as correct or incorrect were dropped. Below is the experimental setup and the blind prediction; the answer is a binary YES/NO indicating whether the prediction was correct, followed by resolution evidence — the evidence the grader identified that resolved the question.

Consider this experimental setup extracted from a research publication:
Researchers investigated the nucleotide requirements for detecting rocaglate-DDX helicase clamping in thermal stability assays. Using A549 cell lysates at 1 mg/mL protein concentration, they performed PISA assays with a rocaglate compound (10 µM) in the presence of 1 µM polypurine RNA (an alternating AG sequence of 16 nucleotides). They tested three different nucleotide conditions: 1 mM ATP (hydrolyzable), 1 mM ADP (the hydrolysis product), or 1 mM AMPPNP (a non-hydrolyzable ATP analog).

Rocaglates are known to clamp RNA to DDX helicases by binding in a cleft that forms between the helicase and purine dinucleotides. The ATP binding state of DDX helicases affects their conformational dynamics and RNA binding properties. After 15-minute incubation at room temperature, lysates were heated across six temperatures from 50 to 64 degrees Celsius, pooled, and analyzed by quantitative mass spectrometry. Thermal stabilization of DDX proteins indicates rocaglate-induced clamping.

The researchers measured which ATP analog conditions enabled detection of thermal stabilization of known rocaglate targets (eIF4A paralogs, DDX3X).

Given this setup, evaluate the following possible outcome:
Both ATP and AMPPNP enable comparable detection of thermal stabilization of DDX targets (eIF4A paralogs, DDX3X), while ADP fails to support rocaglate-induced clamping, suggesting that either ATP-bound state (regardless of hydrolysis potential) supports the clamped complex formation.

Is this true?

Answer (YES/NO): NO